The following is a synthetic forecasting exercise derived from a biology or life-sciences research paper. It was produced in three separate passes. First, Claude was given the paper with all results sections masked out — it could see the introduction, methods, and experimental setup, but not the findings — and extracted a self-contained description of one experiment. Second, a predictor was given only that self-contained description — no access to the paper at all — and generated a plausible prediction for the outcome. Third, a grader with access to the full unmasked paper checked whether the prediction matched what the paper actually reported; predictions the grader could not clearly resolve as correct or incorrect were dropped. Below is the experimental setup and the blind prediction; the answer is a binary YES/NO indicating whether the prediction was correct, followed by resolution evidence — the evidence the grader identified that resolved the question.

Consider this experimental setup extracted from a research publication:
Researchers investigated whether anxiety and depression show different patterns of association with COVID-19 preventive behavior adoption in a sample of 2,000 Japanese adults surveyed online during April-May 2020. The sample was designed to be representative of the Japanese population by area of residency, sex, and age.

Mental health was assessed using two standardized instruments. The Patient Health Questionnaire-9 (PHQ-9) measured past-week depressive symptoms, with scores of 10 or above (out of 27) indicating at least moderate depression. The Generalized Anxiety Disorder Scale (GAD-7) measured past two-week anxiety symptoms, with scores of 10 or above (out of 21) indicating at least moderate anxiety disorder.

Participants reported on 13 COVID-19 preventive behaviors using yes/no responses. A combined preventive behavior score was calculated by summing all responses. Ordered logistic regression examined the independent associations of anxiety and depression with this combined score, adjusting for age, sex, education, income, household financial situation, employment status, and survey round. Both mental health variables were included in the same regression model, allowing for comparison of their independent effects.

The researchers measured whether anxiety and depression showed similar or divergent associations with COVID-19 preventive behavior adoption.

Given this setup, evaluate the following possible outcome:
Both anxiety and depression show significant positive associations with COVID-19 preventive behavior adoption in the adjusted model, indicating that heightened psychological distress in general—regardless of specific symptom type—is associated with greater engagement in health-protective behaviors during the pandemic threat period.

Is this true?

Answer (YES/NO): NO